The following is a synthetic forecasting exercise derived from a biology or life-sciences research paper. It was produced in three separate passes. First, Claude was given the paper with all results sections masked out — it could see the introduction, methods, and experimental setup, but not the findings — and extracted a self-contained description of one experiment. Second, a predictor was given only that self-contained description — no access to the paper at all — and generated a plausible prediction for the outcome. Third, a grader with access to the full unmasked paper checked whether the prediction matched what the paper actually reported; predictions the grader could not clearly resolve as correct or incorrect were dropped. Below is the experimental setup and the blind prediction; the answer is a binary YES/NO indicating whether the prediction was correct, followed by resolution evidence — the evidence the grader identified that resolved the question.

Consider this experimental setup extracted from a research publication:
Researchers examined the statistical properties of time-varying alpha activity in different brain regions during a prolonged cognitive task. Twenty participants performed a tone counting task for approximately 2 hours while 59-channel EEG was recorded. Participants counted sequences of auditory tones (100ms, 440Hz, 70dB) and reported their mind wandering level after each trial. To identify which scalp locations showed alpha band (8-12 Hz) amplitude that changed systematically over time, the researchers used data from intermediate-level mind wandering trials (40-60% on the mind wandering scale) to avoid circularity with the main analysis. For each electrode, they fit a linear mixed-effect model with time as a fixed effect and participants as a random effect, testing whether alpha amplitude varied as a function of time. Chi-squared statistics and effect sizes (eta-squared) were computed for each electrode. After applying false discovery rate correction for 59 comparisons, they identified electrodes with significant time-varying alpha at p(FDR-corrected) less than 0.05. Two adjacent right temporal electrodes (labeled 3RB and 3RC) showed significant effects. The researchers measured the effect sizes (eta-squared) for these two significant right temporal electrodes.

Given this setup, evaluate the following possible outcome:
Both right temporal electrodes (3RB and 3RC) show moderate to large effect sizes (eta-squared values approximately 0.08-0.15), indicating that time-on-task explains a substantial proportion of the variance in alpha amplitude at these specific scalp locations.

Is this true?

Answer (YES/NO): NO